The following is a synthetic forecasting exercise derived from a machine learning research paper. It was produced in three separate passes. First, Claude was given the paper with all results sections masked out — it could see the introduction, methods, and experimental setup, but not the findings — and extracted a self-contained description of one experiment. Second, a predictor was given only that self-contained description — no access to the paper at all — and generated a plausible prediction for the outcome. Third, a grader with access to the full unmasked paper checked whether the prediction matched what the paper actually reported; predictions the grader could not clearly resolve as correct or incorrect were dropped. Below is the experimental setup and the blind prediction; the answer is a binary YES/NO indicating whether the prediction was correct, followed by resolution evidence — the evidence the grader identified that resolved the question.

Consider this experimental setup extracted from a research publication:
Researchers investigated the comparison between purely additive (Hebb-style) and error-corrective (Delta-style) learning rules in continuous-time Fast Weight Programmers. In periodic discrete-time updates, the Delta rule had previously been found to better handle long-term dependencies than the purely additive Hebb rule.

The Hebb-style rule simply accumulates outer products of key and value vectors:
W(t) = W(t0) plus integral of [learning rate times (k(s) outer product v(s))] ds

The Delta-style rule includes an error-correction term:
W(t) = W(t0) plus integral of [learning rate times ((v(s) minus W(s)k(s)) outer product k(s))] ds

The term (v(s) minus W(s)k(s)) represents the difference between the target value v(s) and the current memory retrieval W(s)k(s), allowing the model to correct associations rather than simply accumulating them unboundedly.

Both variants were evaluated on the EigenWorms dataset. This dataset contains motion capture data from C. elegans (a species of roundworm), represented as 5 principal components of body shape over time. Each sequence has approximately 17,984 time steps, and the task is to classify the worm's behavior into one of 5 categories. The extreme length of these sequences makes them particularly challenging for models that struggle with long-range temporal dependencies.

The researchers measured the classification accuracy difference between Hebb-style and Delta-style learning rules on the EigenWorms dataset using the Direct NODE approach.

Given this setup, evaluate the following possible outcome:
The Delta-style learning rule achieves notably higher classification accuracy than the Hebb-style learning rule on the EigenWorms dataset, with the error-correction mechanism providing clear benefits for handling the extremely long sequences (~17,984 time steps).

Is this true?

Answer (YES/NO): YES